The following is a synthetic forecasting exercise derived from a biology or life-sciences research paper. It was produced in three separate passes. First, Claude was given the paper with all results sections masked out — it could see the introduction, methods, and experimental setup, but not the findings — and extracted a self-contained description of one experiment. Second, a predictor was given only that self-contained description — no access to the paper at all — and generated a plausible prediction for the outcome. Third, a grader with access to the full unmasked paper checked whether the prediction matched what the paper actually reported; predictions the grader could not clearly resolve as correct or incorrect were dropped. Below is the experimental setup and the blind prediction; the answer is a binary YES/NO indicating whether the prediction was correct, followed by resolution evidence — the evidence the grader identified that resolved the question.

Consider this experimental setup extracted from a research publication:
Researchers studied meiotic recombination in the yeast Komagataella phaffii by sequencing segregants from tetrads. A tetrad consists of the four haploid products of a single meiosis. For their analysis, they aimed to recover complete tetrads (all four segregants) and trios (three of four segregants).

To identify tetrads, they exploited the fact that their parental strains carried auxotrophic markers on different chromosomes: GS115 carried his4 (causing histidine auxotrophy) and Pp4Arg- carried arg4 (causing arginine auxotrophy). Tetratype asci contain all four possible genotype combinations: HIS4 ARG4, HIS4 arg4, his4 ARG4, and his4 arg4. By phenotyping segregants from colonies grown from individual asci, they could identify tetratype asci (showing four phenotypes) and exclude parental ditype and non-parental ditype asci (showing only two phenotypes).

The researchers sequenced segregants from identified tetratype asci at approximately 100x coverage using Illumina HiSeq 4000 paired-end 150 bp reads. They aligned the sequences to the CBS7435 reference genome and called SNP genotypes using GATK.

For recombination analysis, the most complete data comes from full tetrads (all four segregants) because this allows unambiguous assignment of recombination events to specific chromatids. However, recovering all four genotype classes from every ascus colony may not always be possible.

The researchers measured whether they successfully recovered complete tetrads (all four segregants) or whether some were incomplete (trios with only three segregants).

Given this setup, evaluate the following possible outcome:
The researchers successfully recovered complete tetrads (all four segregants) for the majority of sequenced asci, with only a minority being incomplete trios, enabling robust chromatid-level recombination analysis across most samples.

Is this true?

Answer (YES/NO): NO